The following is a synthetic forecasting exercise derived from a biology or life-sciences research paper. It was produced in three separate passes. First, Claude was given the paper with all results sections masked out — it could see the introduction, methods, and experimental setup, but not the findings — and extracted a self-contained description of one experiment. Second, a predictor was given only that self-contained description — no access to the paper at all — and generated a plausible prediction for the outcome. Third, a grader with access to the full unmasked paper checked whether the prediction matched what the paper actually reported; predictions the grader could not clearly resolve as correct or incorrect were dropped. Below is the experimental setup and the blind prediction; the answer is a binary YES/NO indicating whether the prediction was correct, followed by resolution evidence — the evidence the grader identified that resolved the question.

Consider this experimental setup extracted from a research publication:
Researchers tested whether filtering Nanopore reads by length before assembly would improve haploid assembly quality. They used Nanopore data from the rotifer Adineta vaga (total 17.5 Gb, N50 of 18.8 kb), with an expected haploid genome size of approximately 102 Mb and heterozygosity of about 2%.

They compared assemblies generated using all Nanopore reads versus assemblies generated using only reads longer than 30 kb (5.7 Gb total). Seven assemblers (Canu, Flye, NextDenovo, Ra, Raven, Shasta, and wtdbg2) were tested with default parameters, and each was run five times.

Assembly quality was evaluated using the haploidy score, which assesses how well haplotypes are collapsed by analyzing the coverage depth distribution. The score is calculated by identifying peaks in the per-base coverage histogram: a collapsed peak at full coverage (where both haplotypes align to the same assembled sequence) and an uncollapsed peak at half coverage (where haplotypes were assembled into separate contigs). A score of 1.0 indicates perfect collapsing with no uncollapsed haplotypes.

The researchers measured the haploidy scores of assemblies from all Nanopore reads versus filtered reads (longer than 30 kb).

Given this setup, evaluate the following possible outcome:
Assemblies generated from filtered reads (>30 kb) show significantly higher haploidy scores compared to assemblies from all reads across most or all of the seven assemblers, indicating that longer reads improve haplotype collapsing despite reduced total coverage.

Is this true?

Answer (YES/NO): NO